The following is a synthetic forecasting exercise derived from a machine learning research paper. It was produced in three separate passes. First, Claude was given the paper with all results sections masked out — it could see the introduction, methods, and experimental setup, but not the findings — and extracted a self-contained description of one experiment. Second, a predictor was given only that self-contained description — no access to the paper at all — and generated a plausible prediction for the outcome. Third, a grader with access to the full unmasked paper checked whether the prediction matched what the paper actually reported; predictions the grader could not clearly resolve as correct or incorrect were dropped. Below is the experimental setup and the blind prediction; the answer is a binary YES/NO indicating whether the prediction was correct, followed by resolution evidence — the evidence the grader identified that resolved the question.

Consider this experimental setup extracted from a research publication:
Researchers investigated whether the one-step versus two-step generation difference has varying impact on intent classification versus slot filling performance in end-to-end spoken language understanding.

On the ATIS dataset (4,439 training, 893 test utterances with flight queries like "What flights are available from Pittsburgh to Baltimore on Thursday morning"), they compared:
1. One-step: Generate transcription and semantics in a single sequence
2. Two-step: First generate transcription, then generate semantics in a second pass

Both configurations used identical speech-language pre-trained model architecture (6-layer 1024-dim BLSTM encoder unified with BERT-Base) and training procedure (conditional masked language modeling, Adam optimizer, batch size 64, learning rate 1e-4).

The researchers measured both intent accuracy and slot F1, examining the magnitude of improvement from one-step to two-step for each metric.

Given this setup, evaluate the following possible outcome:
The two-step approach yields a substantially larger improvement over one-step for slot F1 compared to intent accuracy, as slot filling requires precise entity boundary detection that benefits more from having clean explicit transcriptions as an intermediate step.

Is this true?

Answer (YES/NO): YES